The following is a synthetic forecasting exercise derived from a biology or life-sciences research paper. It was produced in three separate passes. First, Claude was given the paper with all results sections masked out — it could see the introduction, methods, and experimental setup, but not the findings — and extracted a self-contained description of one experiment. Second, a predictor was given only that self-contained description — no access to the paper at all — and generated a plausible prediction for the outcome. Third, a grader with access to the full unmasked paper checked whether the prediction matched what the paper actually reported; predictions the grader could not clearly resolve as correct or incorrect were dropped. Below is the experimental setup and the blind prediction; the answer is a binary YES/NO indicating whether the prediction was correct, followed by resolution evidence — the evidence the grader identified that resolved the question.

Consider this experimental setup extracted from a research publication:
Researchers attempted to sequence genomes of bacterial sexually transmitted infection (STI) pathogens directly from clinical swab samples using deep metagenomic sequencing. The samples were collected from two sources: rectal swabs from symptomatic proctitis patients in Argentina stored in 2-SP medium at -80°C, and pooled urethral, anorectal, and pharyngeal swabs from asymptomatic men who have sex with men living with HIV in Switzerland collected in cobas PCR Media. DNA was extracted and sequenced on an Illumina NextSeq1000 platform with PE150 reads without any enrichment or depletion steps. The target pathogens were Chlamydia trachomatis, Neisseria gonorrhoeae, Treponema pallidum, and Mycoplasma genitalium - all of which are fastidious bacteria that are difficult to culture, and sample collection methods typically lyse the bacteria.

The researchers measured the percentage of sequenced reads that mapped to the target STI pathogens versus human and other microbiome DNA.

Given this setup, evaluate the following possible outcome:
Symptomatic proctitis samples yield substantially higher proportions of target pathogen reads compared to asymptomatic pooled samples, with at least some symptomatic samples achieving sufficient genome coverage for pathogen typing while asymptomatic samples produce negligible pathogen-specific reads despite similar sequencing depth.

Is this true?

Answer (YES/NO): NO